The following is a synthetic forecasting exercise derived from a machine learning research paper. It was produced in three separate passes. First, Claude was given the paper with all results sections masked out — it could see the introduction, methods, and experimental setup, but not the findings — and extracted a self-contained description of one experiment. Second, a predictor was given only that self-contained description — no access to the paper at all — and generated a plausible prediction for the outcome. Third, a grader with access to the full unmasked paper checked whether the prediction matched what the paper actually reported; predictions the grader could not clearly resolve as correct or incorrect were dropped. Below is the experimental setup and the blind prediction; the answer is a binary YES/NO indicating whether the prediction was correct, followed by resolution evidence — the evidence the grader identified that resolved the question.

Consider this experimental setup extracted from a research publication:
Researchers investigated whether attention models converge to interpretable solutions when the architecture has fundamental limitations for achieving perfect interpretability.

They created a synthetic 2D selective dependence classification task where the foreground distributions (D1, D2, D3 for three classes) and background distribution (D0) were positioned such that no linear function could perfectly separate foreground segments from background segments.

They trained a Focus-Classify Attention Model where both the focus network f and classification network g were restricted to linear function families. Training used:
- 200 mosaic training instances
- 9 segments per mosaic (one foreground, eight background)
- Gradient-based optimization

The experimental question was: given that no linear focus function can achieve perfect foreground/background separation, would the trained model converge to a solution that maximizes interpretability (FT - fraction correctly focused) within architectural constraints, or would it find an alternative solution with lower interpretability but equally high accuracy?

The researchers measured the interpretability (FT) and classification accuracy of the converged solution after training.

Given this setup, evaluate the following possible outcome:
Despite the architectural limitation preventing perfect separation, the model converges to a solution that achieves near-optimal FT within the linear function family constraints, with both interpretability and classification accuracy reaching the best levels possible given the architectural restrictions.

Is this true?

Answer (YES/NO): NO